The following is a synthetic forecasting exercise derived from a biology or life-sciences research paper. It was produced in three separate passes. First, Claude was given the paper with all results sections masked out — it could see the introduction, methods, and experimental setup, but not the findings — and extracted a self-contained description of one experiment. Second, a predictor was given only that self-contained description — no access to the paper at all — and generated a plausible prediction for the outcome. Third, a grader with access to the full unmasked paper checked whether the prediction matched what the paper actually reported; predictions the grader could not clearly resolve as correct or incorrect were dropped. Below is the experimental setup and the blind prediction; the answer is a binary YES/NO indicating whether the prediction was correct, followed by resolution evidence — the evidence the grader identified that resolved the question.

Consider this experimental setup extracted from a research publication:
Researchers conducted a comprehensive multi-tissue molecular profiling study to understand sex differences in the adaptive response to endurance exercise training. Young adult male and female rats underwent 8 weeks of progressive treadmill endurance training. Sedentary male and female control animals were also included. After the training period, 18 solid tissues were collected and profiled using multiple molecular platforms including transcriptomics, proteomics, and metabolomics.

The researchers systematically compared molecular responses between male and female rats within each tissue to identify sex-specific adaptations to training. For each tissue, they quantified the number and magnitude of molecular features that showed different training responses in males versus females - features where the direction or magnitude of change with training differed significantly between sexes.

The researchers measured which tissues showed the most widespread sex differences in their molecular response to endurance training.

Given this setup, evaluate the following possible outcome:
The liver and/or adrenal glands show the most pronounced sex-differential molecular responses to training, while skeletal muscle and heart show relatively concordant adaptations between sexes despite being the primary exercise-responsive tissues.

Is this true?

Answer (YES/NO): YES